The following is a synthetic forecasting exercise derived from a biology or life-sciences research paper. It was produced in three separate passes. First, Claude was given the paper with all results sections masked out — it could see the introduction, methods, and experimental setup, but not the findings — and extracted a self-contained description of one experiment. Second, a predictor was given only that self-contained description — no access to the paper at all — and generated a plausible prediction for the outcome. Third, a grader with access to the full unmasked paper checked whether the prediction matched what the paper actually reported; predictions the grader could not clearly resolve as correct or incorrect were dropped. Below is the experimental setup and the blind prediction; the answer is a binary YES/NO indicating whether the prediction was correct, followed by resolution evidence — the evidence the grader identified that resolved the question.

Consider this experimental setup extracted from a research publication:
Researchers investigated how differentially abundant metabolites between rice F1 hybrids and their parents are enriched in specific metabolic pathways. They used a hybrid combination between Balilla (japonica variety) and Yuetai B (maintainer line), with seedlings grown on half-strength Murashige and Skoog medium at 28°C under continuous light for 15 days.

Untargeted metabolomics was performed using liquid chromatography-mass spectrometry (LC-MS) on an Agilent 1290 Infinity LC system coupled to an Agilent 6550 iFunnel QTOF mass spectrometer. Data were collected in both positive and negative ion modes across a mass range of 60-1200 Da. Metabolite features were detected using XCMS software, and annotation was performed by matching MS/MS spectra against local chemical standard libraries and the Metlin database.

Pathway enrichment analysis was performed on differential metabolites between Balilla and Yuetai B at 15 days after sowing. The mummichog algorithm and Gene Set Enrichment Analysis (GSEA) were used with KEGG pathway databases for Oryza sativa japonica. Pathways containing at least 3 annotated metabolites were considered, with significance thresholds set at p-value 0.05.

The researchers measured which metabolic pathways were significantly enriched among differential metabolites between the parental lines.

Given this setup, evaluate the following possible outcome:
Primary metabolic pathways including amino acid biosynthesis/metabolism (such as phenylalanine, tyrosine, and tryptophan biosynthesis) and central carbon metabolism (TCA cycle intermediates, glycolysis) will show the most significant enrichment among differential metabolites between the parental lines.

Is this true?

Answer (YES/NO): NO